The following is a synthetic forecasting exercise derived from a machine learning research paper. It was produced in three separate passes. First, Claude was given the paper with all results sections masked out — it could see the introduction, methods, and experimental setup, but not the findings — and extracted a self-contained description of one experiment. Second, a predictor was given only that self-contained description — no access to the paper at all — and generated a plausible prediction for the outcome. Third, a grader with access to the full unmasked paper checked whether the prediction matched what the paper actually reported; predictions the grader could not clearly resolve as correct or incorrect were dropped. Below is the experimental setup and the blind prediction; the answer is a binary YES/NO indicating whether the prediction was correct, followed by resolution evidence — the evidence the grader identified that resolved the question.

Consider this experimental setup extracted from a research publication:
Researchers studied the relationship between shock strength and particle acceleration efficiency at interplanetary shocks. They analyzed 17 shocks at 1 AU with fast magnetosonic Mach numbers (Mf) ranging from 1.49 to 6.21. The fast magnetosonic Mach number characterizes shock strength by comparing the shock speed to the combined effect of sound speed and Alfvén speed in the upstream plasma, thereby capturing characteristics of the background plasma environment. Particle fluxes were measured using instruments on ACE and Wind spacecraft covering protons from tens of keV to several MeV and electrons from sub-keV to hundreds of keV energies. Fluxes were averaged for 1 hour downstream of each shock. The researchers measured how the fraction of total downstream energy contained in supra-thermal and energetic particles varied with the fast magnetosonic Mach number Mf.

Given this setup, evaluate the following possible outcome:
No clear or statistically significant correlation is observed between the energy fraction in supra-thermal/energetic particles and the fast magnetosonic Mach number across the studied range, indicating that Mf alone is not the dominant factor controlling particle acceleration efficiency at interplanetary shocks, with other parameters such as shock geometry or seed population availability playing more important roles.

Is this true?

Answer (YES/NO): NO